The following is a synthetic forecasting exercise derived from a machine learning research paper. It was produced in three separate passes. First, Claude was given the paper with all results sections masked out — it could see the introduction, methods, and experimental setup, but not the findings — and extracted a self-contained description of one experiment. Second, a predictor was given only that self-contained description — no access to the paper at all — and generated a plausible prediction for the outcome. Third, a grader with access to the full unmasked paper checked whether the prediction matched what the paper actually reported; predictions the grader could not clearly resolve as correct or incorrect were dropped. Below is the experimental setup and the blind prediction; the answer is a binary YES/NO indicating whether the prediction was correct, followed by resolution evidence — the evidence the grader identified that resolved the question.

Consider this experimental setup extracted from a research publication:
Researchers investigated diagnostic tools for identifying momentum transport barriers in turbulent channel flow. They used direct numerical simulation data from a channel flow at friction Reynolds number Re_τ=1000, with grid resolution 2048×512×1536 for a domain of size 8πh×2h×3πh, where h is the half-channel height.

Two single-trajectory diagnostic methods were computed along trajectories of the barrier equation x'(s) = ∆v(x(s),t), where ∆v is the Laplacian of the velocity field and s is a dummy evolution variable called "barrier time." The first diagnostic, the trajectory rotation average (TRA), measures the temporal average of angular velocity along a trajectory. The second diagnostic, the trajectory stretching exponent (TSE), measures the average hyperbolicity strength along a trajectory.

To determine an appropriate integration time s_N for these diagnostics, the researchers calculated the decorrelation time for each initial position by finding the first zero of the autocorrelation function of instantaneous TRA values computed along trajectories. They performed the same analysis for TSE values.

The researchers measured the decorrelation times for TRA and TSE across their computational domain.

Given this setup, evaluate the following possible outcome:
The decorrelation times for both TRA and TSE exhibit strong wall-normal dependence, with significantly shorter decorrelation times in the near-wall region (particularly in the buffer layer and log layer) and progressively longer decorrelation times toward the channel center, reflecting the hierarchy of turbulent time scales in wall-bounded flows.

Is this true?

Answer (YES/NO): NO